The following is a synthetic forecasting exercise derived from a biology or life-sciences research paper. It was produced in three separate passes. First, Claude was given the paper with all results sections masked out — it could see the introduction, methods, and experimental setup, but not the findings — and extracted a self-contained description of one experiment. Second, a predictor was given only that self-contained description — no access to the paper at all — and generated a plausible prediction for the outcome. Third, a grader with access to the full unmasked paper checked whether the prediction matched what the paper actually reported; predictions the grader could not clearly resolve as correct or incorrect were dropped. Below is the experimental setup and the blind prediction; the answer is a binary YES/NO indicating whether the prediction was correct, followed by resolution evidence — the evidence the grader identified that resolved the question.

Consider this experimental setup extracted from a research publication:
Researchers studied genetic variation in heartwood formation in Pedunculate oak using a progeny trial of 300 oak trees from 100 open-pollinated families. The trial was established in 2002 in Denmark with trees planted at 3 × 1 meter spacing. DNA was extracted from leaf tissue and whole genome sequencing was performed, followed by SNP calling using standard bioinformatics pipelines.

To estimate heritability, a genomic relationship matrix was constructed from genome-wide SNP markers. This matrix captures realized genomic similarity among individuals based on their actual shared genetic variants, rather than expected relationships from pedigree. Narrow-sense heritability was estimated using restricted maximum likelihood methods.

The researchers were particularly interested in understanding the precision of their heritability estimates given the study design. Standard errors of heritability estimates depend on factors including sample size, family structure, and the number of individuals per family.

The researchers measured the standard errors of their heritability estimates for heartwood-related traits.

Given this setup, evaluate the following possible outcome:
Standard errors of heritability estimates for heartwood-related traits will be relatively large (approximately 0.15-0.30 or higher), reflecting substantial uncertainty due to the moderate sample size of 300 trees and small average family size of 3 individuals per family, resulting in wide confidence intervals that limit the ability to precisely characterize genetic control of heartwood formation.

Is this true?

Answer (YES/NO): YES